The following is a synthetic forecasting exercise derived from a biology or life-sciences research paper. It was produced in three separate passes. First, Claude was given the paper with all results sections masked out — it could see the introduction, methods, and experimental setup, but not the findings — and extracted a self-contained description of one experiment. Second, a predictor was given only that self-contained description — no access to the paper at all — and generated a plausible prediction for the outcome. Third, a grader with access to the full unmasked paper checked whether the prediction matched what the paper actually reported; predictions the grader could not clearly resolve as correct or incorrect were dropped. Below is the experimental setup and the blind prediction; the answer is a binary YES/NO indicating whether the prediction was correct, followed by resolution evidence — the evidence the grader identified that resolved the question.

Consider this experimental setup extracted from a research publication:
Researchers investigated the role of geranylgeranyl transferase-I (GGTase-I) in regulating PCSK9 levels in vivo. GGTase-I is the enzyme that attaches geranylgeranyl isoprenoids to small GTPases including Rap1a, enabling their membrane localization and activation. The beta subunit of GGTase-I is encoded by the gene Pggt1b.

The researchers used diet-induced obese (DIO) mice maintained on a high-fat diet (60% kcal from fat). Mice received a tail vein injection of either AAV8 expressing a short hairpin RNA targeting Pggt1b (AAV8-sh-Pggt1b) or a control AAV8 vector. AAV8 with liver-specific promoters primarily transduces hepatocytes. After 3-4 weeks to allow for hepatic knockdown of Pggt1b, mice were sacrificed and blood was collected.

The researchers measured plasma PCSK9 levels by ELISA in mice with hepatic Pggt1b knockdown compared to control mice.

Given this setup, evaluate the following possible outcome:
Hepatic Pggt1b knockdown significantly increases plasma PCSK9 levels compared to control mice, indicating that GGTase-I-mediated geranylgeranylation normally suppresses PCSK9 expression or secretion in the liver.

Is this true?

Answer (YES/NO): YES